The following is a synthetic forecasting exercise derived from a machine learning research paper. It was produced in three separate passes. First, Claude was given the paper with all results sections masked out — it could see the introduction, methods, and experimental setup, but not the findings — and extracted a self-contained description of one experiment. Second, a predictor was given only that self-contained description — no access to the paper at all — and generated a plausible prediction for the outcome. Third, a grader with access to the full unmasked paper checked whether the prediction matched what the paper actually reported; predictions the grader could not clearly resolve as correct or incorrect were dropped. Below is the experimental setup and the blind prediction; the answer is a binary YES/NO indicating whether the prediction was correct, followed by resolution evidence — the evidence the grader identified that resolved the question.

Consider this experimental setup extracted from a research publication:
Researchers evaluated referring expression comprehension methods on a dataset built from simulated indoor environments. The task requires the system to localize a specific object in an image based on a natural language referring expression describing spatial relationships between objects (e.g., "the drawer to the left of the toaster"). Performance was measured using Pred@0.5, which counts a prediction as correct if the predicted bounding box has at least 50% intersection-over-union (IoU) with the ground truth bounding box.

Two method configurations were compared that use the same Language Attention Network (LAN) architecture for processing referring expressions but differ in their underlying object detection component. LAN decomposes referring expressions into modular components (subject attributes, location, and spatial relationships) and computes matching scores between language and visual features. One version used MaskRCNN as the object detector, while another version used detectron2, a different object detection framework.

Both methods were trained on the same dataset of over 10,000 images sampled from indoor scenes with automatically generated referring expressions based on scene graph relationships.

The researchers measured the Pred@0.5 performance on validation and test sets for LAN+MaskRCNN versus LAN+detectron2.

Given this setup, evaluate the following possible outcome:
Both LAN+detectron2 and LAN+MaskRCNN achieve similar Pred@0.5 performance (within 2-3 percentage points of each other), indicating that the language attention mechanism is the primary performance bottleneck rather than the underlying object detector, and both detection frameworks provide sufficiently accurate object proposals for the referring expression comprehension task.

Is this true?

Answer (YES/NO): NO